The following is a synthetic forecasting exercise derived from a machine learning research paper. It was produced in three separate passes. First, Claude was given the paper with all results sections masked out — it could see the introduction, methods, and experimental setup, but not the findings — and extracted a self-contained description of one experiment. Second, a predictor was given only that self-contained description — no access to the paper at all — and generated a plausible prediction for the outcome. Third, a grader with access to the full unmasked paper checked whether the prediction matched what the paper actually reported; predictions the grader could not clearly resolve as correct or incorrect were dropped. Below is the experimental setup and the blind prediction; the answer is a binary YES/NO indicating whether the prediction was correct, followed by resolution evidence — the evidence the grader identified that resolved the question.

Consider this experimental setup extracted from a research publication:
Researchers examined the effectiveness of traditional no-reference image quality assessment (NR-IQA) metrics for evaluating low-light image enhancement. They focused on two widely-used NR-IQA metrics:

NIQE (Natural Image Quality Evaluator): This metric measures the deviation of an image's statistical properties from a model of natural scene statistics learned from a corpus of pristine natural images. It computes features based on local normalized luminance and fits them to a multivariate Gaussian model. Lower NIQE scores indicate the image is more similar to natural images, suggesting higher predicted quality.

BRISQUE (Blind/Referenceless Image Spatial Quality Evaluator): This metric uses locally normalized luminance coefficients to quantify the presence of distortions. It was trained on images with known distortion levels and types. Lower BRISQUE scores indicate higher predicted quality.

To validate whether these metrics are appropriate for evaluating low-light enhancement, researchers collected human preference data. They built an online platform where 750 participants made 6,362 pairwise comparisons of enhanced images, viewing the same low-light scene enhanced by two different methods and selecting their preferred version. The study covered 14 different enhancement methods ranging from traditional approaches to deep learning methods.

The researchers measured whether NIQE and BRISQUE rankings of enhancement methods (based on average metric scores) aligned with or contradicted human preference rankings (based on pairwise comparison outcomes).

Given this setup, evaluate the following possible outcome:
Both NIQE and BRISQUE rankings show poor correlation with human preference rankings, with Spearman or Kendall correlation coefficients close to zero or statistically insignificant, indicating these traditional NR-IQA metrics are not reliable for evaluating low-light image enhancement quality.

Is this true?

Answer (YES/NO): NO